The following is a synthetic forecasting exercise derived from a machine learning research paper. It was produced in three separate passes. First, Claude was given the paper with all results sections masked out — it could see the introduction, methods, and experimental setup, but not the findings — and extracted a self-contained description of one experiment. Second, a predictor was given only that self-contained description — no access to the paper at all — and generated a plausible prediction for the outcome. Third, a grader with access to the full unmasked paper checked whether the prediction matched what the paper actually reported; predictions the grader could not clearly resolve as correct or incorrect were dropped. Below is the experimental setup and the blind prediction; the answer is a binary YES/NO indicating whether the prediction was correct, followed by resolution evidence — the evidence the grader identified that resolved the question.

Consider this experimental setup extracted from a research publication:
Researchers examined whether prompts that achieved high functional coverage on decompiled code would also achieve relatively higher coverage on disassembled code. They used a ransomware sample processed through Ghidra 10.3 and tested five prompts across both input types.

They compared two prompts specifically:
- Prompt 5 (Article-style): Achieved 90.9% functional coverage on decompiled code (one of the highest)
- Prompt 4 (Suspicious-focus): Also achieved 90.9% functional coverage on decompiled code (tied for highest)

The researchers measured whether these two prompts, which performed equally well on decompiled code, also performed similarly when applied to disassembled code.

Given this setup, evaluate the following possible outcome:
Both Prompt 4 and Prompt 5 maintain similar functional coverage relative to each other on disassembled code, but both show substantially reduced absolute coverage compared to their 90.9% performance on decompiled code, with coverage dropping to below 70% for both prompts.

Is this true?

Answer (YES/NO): NO